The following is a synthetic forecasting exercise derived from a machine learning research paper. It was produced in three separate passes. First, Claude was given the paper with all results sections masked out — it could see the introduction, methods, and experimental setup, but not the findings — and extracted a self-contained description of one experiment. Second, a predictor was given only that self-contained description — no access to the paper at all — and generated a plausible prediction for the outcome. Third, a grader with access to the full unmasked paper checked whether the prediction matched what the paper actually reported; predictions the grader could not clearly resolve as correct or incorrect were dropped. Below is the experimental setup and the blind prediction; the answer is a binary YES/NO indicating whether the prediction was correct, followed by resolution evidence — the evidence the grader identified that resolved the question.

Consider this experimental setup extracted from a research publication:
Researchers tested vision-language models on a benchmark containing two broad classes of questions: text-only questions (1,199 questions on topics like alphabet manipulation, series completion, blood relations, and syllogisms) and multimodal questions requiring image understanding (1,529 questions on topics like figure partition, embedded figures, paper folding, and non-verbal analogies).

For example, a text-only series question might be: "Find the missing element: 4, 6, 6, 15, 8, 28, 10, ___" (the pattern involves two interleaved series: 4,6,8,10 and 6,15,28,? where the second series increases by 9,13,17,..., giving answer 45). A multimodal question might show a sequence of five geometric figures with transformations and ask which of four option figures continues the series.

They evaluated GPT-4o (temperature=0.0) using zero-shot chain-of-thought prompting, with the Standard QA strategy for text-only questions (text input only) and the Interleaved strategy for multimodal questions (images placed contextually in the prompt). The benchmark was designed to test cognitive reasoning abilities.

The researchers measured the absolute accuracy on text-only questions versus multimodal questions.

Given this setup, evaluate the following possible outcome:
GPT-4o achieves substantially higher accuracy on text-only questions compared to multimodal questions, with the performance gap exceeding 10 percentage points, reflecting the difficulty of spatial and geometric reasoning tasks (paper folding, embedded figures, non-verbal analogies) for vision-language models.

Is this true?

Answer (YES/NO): YES